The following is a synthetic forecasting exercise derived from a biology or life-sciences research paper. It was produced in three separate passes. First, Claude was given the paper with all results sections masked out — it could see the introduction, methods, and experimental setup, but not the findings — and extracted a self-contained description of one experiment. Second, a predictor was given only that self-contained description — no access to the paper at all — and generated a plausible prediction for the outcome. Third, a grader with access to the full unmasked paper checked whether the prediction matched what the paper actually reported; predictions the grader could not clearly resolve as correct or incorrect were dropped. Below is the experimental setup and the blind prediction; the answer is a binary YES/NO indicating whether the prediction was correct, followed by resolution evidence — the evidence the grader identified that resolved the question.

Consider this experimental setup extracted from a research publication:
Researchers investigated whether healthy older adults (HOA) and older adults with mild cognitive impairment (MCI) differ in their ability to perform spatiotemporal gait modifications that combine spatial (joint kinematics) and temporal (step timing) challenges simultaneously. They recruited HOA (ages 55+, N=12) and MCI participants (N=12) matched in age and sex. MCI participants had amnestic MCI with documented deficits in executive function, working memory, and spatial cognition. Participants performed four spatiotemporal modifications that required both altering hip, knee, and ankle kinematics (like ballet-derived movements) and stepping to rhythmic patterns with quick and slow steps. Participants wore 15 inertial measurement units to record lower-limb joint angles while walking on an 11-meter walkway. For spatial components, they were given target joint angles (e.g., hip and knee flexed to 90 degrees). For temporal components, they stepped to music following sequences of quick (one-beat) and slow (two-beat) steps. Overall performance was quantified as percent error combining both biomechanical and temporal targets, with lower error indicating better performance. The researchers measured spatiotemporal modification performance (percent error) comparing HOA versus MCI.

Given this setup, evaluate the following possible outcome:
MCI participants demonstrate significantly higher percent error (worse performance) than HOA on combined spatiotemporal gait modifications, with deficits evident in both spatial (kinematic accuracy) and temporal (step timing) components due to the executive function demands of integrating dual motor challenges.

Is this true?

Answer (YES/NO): YES